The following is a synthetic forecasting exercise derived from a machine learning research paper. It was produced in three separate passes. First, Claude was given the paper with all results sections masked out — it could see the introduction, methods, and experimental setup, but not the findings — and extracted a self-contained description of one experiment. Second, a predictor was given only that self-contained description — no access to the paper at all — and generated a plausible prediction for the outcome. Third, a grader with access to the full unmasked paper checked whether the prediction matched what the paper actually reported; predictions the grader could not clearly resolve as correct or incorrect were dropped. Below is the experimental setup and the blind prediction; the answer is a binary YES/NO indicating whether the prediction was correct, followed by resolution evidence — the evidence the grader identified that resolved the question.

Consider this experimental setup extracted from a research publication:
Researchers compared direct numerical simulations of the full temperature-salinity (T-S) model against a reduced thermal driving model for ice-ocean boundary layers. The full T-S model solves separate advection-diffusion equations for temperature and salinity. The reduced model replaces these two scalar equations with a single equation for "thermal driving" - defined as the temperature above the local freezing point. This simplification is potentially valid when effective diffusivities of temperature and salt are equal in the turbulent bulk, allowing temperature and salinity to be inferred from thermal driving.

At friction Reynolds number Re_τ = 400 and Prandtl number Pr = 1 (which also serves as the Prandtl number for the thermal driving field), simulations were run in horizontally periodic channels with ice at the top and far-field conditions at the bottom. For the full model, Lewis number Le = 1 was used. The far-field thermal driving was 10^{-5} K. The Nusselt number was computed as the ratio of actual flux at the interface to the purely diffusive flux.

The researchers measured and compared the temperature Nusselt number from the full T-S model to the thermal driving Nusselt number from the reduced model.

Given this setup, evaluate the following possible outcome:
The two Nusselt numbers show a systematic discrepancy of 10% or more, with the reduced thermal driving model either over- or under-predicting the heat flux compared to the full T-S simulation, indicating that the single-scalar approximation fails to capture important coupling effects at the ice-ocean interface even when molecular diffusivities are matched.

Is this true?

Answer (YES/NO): NO